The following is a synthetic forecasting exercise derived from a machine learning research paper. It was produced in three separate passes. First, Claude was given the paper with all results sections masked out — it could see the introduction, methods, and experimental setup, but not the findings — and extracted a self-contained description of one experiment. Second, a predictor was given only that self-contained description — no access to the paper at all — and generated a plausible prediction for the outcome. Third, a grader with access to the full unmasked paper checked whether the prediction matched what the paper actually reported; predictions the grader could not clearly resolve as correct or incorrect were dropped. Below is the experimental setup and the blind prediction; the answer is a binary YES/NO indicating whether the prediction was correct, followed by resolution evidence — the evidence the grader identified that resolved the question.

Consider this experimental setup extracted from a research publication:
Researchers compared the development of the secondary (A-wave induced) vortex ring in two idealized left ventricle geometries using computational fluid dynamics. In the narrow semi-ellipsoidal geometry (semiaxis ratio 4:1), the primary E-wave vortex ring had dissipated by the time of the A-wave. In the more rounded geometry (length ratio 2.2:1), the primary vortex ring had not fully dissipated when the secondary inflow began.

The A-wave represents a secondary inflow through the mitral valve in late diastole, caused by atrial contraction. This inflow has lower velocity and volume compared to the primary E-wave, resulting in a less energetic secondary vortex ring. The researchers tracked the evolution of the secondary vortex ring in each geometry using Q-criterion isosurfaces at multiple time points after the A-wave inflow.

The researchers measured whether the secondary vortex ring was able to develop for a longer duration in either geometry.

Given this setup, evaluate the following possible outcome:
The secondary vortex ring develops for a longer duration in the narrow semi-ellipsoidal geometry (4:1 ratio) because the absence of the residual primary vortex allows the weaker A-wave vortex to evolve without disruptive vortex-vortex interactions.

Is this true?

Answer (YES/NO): YES